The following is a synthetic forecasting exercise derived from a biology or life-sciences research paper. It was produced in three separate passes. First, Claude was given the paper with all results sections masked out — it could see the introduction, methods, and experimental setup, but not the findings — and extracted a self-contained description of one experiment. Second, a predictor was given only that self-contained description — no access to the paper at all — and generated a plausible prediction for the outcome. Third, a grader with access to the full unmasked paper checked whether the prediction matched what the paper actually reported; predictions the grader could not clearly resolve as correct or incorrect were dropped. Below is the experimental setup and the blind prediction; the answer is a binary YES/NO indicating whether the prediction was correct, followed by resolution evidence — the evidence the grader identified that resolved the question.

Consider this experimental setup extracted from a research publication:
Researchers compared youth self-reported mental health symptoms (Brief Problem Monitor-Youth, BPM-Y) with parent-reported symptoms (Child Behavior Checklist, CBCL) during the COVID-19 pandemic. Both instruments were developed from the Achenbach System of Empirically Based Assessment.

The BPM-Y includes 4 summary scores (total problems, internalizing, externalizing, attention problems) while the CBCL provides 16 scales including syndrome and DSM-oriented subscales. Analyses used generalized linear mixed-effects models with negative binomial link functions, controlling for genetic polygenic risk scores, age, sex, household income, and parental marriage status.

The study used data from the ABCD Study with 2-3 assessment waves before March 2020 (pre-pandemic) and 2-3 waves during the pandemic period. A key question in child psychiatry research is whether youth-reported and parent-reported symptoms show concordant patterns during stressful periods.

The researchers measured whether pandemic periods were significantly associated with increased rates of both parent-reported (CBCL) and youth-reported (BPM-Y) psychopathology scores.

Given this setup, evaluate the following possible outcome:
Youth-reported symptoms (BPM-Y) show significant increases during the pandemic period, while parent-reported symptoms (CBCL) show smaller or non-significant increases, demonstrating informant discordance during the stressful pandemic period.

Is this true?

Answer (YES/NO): NO